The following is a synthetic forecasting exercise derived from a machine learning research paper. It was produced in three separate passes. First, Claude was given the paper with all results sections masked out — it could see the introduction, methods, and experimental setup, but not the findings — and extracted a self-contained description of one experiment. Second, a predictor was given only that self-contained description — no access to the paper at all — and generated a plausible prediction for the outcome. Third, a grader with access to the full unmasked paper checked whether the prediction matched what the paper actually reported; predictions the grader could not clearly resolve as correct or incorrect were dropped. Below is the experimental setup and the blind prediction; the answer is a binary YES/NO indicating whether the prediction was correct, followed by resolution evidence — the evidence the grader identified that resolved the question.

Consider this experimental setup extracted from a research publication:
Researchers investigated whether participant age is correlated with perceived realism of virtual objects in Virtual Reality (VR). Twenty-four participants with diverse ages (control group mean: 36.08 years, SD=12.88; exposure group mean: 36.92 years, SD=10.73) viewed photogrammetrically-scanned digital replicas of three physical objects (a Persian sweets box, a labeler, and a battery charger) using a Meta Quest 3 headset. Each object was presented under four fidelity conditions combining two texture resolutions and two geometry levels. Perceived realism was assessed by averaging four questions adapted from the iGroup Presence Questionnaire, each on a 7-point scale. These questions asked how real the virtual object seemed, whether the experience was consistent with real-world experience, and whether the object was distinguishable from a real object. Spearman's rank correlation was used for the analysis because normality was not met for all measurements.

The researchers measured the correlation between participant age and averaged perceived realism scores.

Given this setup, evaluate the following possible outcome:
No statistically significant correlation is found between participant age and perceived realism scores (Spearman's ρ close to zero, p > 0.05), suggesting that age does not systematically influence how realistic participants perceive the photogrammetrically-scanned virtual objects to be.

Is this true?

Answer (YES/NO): NO